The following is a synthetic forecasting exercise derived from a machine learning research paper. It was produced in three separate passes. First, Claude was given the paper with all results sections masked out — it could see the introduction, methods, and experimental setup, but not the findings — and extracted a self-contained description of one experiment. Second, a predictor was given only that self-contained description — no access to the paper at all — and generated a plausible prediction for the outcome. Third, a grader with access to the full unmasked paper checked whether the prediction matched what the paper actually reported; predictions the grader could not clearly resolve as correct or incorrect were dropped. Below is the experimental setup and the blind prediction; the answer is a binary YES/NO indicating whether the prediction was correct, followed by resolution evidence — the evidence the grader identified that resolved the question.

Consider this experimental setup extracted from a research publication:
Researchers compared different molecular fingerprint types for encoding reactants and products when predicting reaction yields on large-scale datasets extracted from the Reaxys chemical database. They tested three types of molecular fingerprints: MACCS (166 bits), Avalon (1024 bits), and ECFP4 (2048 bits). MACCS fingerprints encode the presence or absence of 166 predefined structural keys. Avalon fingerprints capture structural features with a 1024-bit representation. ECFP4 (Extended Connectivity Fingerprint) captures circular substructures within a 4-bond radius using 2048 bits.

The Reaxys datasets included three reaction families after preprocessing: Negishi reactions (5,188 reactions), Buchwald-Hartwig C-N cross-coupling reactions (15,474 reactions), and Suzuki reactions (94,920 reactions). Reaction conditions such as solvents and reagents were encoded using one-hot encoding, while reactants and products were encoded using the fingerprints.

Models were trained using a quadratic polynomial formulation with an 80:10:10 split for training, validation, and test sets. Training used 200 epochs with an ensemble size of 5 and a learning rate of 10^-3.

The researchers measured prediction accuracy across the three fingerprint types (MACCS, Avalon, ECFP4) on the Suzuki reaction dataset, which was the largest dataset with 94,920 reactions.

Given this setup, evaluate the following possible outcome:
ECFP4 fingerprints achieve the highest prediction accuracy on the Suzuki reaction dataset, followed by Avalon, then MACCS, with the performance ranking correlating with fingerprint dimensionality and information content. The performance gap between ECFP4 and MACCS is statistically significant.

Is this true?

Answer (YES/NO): NO